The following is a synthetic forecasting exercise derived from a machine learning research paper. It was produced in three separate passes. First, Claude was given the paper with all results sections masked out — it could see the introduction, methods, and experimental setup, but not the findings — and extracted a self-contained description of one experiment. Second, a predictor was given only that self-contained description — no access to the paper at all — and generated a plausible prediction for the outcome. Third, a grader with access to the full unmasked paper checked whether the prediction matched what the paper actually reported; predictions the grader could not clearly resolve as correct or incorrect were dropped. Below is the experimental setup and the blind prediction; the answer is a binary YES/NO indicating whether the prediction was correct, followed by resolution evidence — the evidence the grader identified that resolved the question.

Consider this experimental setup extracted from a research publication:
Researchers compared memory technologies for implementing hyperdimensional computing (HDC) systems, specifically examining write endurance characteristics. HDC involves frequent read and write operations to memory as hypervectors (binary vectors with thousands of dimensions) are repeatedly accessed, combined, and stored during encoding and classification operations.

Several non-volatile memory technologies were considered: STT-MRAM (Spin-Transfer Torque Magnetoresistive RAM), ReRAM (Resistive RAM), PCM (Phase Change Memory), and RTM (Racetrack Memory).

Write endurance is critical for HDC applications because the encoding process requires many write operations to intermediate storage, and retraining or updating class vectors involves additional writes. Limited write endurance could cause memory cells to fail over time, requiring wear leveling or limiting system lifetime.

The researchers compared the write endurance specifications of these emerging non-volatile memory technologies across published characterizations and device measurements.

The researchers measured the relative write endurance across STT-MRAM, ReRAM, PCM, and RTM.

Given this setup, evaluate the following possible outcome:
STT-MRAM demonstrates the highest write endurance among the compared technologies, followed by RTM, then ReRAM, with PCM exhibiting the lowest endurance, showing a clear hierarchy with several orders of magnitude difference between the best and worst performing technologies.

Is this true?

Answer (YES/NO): NO